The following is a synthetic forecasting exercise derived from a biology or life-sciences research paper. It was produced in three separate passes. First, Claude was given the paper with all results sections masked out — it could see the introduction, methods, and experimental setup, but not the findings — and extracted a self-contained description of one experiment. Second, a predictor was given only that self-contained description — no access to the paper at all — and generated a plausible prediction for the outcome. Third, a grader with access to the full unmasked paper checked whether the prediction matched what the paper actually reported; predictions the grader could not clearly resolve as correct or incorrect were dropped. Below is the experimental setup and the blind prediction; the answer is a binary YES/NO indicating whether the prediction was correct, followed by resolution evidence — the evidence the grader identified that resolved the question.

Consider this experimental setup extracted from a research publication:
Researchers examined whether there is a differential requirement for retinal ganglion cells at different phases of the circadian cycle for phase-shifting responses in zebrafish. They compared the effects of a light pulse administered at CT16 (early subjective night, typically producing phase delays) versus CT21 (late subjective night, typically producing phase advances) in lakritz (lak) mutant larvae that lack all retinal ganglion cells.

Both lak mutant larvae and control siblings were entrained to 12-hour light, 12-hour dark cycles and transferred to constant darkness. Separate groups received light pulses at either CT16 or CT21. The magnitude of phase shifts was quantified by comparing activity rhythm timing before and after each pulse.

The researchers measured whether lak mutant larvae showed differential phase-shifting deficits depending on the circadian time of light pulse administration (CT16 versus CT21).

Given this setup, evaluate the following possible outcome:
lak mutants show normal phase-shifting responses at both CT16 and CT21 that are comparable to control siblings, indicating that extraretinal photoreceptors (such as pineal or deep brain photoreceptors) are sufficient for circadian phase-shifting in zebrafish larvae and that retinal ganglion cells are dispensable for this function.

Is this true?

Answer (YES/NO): NO